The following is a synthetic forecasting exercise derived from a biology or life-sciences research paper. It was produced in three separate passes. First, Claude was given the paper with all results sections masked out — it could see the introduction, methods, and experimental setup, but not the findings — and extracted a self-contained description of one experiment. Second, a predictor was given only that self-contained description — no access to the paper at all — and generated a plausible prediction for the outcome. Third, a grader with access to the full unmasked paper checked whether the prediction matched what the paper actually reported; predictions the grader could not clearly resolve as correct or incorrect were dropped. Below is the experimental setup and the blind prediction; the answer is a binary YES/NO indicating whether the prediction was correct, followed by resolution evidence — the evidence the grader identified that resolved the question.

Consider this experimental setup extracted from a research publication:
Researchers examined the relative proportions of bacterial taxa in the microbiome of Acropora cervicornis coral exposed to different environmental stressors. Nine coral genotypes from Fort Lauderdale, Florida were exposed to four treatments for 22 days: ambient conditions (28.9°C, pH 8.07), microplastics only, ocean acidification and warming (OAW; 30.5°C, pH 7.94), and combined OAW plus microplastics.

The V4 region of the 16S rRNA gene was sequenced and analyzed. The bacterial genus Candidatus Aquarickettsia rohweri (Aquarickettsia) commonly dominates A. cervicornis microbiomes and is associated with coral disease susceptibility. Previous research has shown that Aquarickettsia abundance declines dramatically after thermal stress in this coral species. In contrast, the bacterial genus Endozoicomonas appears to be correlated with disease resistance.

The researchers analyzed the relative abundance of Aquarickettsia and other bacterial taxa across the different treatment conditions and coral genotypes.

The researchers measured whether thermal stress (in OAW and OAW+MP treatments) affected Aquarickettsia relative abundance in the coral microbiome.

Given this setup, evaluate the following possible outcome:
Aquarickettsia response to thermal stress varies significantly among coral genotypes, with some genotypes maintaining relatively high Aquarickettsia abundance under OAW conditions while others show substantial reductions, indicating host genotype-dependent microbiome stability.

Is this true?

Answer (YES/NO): NO